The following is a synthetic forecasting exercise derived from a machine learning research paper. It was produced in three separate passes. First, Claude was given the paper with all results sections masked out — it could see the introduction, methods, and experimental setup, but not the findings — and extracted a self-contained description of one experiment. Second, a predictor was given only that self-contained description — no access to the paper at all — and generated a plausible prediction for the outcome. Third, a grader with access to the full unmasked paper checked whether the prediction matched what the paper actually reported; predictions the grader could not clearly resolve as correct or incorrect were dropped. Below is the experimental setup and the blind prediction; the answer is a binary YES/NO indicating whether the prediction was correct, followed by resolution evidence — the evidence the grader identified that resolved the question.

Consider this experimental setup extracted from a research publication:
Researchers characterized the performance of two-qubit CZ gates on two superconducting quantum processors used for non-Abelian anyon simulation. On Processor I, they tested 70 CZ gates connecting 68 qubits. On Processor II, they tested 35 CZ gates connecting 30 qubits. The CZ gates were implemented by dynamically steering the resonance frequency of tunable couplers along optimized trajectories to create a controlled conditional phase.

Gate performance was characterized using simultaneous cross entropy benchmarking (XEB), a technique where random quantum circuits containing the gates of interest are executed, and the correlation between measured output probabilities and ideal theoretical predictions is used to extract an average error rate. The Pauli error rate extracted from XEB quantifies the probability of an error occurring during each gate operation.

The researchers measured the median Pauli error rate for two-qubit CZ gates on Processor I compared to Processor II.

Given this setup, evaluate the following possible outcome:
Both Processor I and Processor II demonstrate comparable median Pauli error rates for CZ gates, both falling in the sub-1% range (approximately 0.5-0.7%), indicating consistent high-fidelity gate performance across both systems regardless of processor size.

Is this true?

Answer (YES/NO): NO